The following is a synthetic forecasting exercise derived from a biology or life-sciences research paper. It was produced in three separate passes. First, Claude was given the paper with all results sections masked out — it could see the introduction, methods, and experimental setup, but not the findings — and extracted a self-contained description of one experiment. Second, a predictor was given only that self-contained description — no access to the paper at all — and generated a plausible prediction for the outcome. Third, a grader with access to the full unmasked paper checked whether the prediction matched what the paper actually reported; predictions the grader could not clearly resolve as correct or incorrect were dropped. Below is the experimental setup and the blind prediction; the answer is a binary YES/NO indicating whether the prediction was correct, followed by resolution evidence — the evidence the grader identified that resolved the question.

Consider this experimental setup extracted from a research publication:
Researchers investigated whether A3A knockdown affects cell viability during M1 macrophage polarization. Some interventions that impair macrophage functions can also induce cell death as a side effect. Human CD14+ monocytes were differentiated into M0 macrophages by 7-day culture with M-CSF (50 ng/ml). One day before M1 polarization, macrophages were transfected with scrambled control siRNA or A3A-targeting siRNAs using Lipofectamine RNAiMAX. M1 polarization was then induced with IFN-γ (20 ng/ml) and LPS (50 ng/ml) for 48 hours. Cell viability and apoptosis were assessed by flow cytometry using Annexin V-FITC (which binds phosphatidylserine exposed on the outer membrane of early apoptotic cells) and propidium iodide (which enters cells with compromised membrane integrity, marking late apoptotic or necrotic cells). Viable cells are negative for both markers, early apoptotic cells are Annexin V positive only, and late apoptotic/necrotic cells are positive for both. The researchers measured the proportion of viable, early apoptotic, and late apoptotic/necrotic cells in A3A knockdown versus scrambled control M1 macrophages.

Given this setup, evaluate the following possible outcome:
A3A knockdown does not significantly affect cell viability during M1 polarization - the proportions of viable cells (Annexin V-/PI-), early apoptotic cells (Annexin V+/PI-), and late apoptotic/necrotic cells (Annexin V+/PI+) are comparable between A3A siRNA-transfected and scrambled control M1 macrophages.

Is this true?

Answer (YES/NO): YES